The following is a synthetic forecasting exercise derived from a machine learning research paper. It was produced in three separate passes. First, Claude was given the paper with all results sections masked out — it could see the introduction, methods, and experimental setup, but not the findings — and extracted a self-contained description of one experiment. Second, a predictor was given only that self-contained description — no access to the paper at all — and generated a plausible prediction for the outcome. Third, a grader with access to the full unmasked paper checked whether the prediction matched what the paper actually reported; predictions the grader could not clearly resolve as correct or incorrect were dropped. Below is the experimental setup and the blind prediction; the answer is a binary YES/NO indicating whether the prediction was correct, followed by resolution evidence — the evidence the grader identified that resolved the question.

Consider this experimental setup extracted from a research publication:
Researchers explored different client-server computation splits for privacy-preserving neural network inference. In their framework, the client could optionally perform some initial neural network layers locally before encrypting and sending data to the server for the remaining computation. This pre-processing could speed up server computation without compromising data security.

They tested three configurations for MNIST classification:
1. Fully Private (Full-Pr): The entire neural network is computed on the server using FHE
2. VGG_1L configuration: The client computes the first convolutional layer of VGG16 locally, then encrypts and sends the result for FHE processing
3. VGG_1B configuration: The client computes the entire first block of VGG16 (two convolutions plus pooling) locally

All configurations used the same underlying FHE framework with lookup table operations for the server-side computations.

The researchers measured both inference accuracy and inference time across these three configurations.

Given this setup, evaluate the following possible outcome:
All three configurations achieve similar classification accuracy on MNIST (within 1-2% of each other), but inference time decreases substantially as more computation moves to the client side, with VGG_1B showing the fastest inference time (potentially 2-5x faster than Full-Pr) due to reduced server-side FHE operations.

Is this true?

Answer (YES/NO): NO